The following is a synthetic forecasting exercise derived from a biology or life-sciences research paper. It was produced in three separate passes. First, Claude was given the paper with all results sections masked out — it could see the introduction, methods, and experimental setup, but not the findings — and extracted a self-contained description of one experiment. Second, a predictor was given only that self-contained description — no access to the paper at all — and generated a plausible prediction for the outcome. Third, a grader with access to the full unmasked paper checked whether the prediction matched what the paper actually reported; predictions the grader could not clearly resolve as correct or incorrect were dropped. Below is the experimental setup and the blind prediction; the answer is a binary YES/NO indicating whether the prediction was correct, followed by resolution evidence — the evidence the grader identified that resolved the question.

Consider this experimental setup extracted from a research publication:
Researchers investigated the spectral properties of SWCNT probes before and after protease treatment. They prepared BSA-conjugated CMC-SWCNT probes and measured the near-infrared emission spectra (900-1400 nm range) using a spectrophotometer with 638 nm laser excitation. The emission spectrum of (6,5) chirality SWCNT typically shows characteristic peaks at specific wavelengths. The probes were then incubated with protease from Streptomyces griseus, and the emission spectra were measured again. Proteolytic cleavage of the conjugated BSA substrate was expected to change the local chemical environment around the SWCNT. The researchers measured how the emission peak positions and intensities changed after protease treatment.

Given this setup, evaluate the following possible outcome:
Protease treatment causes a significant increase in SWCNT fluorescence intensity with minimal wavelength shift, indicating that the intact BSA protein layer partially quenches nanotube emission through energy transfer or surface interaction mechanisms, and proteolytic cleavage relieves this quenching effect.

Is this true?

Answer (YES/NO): NO